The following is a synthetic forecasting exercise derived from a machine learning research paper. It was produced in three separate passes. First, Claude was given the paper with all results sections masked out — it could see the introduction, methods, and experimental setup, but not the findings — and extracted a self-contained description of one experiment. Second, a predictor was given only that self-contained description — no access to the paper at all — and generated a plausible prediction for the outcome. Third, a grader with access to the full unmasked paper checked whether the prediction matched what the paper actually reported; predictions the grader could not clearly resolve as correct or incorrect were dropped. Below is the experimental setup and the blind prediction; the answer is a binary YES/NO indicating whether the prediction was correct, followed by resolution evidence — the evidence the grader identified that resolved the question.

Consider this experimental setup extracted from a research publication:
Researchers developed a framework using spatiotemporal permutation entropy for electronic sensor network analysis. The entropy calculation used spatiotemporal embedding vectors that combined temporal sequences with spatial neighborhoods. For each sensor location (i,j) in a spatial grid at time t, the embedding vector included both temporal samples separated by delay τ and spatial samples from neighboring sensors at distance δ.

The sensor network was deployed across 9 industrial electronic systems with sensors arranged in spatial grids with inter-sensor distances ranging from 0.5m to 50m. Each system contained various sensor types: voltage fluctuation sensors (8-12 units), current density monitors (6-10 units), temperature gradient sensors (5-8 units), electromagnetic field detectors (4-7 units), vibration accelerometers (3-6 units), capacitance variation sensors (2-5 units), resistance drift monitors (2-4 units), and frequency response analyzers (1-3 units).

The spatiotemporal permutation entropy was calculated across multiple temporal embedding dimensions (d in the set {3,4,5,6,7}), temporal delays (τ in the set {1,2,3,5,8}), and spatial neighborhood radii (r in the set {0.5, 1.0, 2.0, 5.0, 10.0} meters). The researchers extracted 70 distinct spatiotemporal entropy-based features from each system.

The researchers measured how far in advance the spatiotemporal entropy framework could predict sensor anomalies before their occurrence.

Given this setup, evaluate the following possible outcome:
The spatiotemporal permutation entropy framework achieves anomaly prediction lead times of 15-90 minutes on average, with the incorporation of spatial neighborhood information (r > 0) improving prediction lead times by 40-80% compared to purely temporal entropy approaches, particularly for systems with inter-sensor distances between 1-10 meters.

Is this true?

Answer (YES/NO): NO